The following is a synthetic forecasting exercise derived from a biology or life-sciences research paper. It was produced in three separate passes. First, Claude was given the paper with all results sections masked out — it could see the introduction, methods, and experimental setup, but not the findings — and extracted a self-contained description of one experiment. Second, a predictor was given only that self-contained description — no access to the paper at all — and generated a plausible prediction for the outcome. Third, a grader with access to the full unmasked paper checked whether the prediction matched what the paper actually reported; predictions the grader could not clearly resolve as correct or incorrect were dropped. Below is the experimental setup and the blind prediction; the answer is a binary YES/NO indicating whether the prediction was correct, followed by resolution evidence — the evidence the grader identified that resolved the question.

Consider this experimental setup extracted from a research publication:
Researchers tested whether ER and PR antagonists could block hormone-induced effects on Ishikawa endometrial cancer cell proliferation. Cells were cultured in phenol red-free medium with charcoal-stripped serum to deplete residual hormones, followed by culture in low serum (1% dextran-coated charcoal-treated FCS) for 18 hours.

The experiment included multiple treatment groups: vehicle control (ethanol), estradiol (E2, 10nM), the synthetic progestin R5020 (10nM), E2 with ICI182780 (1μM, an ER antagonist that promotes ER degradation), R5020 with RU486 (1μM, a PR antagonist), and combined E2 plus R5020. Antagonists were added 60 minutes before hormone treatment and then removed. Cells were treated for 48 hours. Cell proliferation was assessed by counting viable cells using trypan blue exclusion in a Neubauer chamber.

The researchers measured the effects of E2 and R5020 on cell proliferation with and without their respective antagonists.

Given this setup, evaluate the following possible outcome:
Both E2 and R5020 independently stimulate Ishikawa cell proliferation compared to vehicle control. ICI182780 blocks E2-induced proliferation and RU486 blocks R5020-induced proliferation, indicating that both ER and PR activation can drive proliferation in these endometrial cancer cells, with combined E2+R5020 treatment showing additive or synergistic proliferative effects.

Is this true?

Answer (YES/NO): NO